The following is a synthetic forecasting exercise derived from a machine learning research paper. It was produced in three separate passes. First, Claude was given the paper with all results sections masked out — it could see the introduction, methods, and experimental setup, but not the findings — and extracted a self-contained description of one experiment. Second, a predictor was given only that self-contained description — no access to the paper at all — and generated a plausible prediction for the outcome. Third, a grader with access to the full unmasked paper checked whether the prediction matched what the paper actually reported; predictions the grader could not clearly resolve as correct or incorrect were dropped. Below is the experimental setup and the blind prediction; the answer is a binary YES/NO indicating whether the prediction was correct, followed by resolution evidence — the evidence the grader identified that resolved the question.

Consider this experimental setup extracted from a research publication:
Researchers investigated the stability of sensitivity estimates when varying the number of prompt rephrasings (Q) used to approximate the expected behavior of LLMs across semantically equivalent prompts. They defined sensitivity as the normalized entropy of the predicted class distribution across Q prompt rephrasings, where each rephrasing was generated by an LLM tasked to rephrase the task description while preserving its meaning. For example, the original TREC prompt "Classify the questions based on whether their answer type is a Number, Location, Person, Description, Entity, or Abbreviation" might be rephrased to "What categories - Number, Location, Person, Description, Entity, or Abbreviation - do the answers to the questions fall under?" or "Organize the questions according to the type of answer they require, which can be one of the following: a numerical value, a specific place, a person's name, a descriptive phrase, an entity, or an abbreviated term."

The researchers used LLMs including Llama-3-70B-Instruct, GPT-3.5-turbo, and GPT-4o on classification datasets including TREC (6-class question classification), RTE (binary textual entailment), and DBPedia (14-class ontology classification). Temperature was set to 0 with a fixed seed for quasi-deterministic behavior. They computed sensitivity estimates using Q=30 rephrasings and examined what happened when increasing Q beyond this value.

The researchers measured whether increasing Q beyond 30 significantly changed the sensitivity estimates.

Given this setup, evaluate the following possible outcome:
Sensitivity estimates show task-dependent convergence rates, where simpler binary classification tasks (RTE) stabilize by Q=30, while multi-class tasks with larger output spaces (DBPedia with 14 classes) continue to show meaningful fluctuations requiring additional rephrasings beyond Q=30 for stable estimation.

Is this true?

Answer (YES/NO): NO